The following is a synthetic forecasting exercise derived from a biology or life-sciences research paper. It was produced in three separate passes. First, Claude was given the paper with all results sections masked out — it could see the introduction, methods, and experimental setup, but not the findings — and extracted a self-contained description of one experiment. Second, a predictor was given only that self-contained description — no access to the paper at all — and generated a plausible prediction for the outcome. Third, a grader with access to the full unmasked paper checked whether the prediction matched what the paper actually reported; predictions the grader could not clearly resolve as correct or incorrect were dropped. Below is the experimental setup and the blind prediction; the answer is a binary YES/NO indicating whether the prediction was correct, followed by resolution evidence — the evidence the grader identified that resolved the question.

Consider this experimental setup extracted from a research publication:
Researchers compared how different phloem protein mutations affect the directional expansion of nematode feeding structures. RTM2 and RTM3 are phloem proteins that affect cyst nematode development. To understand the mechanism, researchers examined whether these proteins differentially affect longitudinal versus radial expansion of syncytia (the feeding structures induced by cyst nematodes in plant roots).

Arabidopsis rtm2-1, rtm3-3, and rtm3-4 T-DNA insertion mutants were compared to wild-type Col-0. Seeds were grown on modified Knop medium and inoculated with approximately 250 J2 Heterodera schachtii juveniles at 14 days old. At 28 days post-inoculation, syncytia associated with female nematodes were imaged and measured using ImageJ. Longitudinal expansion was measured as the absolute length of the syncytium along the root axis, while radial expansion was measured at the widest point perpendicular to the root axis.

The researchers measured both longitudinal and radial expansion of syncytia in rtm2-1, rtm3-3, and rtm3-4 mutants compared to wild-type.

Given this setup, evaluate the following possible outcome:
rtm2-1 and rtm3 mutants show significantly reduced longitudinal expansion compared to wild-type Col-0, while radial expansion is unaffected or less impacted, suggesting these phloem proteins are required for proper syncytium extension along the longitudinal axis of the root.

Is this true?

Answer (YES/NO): YES